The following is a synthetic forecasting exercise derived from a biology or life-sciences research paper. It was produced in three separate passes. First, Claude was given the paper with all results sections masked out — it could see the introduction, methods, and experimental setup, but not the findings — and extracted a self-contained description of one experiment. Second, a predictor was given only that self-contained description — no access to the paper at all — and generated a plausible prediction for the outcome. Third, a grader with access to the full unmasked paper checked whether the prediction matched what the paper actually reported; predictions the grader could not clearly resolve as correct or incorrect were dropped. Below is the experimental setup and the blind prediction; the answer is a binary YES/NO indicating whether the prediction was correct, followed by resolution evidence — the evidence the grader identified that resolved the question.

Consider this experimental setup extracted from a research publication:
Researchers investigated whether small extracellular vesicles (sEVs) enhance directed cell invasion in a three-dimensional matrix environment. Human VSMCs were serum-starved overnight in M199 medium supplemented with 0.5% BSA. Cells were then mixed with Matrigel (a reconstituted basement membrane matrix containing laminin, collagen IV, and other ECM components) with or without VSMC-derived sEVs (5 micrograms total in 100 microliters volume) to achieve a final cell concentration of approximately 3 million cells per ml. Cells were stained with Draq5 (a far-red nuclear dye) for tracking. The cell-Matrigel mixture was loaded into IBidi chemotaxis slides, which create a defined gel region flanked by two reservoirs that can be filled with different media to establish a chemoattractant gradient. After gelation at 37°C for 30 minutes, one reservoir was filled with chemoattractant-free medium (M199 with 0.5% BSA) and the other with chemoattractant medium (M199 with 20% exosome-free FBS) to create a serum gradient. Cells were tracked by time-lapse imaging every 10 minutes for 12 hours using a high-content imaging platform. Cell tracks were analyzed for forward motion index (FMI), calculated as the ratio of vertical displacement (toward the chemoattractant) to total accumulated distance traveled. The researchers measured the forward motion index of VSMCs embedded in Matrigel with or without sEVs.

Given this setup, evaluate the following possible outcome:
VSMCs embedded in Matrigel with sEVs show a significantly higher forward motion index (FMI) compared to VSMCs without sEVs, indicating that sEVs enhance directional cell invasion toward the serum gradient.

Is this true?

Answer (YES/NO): YES